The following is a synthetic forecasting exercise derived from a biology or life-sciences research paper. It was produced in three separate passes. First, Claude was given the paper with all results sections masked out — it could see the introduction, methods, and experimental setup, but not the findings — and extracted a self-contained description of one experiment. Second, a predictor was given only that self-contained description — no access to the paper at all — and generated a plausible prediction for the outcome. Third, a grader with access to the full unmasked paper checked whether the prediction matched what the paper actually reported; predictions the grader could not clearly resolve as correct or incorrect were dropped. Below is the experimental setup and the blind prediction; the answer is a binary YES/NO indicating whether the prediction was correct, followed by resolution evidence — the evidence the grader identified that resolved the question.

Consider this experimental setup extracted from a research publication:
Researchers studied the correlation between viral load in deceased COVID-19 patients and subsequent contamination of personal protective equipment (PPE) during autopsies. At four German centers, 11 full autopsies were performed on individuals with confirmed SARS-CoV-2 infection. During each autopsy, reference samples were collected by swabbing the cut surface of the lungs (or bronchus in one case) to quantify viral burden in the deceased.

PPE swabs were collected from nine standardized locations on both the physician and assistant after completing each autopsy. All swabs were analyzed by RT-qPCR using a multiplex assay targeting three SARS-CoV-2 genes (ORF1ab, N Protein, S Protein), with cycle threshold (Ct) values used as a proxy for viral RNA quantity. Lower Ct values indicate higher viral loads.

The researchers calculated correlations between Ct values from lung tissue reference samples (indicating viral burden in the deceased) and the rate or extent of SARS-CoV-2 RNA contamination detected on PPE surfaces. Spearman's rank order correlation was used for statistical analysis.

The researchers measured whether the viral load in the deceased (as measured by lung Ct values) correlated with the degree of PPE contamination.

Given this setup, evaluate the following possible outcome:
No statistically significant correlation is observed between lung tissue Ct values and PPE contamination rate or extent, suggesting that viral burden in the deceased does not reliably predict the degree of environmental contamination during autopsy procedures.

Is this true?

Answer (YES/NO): YES